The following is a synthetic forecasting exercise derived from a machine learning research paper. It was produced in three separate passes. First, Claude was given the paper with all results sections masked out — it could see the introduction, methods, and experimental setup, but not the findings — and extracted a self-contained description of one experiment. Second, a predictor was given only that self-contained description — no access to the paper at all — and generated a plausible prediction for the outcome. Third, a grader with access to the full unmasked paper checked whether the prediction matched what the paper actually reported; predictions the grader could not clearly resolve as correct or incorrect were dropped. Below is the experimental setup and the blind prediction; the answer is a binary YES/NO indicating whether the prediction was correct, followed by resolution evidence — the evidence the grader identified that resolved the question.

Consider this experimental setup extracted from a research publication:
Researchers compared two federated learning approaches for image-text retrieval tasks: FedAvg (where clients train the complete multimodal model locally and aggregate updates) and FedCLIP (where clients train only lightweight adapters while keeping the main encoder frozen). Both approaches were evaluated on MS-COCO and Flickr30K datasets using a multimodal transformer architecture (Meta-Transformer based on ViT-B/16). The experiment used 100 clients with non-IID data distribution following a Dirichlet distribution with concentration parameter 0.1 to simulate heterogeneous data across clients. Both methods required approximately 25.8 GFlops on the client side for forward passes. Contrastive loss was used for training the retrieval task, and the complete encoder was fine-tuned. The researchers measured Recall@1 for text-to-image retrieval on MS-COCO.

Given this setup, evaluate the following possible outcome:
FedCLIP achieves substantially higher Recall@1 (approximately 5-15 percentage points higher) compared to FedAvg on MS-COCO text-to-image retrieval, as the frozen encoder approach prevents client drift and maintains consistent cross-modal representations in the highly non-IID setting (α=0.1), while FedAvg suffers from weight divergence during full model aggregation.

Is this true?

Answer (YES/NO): NO